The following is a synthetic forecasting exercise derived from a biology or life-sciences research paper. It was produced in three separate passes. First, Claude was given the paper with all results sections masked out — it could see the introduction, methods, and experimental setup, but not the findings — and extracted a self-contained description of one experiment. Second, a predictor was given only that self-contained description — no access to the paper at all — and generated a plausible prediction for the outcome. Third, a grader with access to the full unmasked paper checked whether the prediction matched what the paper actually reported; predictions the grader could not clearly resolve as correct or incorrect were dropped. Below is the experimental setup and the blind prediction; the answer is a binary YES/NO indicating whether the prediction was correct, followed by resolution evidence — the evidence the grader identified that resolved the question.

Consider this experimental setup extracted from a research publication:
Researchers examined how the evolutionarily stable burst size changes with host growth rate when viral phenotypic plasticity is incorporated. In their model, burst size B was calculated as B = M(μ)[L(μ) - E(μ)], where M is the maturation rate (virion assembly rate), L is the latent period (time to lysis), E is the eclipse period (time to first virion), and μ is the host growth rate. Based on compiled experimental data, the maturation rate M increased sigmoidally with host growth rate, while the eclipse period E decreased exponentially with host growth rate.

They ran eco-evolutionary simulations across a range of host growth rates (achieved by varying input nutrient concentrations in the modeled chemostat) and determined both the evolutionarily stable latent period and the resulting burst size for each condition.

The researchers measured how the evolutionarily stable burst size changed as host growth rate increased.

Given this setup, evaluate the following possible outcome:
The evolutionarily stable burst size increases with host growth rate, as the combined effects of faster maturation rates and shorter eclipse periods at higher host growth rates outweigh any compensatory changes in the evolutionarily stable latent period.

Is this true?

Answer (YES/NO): YES